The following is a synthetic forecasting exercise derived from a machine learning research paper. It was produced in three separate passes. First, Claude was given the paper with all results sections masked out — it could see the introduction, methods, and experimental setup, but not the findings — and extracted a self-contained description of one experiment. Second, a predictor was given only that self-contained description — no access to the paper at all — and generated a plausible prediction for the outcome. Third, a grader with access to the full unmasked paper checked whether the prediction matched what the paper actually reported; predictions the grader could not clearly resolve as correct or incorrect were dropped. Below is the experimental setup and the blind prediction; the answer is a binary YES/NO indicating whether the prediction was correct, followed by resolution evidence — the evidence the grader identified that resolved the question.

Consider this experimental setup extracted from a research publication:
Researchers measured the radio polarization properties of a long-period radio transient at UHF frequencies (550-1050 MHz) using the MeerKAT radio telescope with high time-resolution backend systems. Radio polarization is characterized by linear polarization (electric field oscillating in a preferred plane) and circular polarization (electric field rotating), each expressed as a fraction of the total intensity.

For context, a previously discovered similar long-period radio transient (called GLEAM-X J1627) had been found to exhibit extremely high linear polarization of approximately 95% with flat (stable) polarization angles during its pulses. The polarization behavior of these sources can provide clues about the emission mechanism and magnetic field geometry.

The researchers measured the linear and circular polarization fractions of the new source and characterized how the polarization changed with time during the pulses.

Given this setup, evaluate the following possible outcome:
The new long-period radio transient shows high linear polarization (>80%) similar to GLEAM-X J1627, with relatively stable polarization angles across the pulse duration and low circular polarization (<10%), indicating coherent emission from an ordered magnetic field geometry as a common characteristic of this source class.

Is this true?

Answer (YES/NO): NO